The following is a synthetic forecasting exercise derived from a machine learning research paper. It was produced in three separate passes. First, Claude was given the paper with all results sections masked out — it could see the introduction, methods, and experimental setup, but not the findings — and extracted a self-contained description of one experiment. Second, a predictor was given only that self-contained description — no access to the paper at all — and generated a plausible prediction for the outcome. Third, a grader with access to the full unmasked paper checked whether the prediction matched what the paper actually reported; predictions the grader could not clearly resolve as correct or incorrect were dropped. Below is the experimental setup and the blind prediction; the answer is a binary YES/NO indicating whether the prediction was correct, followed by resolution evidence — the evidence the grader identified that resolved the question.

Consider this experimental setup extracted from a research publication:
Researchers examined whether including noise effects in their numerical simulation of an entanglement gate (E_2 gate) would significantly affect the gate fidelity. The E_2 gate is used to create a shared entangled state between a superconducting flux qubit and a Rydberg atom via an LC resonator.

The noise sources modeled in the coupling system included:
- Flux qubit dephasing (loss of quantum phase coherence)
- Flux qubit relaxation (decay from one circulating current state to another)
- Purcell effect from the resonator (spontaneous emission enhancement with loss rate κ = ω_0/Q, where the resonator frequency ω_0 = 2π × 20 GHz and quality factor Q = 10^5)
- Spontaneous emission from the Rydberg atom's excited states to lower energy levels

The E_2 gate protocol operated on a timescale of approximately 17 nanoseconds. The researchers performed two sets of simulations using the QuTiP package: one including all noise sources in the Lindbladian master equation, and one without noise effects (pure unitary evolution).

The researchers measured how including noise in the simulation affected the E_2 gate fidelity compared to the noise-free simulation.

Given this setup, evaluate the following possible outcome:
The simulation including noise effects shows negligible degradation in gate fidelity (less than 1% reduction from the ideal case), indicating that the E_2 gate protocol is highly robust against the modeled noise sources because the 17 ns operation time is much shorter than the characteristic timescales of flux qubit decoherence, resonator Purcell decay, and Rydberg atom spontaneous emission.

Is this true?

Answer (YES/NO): YES